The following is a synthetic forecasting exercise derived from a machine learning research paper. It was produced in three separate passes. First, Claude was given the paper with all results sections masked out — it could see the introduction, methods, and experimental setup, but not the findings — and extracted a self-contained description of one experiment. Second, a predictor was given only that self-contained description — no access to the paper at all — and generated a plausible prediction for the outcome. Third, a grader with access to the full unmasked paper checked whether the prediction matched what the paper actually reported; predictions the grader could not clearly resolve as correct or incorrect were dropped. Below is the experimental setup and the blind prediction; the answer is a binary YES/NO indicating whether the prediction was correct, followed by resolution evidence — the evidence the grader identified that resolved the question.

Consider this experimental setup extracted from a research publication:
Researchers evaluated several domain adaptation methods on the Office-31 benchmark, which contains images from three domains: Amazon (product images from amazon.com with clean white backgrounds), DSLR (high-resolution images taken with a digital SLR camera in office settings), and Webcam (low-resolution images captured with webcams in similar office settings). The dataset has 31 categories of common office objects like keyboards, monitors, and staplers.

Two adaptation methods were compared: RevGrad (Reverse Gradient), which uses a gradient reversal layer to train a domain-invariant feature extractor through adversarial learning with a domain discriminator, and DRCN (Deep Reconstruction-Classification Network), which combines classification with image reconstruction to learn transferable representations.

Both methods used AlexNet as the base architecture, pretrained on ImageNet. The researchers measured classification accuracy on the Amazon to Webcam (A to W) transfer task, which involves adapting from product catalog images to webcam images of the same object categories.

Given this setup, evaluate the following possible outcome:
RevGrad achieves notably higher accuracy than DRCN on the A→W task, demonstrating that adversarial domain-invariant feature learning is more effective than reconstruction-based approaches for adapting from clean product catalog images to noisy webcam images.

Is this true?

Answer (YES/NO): YES